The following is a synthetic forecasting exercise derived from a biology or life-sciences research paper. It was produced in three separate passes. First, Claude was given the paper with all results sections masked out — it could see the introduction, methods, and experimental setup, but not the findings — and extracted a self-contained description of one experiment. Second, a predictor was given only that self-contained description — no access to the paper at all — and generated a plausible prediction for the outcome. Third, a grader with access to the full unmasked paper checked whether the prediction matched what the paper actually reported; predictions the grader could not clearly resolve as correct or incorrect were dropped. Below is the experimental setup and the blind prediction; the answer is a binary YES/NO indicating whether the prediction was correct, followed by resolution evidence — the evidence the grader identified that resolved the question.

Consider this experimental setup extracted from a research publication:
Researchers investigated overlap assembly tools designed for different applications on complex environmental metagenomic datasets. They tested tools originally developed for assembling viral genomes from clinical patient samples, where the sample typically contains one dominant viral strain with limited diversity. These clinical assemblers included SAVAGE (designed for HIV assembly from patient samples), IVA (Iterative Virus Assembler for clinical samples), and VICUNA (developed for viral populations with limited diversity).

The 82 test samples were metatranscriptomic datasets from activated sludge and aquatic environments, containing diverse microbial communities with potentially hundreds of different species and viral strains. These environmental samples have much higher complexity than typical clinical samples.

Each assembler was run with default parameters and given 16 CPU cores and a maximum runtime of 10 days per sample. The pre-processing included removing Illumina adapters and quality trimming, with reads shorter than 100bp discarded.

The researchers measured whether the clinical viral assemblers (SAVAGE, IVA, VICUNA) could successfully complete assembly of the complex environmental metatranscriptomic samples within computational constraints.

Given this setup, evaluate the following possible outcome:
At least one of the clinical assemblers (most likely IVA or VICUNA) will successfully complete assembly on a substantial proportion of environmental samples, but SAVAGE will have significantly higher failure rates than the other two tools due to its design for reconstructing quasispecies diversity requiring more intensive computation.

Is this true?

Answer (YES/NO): NO